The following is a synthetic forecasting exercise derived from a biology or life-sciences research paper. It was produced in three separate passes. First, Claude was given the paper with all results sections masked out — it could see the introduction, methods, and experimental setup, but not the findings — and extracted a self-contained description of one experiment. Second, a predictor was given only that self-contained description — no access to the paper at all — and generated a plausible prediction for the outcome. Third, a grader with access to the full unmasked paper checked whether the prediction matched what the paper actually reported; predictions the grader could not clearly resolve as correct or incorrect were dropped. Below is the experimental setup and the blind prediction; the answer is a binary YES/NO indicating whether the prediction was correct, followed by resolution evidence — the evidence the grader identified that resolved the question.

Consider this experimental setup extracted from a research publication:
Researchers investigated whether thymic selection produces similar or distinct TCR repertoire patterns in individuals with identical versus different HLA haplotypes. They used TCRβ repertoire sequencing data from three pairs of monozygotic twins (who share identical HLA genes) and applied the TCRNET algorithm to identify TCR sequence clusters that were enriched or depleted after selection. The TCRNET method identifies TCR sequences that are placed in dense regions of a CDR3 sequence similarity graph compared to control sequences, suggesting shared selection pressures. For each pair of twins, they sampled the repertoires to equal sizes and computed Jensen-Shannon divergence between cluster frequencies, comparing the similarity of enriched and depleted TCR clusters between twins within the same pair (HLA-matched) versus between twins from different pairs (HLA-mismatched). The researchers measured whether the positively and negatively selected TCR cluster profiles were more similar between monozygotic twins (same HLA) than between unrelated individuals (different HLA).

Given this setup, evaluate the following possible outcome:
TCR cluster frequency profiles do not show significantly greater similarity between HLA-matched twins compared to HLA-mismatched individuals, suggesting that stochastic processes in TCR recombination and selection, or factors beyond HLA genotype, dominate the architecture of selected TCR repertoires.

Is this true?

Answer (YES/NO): NO